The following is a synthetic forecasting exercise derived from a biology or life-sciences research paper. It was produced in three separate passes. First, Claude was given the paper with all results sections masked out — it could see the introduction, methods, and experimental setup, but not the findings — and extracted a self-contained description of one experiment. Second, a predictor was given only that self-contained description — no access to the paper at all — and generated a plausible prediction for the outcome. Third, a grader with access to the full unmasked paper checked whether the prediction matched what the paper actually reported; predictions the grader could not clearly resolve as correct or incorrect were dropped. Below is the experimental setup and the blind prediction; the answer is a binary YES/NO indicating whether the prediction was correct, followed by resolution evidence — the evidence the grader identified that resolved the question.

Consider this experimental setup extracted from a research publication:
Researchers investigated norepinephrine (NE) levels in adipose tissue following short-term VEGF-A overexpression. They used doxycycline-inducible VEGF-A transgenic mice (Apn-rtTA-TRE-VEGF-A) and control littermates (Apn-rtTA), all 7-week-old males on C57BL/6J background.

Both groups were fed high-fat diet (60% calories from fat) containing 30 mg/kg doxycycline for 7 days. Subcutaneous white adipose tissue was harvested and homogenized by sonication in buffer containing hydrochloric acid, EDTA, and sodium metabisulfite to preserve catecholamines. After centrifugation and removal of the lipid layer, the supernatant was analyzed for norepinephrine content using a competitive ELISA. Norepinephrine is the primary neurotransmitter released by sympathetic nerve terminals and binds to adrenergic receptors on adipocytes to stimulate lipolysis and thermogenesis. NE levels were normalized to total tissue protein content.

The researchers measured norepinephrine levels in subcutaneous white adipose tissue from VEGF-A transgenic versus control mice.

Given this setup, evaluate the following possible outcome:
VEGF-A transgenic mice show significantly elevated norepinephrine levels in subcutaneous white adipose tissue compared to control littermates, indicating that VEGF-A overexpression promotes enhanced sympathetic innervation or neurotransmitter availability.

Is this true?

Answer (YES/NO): YES